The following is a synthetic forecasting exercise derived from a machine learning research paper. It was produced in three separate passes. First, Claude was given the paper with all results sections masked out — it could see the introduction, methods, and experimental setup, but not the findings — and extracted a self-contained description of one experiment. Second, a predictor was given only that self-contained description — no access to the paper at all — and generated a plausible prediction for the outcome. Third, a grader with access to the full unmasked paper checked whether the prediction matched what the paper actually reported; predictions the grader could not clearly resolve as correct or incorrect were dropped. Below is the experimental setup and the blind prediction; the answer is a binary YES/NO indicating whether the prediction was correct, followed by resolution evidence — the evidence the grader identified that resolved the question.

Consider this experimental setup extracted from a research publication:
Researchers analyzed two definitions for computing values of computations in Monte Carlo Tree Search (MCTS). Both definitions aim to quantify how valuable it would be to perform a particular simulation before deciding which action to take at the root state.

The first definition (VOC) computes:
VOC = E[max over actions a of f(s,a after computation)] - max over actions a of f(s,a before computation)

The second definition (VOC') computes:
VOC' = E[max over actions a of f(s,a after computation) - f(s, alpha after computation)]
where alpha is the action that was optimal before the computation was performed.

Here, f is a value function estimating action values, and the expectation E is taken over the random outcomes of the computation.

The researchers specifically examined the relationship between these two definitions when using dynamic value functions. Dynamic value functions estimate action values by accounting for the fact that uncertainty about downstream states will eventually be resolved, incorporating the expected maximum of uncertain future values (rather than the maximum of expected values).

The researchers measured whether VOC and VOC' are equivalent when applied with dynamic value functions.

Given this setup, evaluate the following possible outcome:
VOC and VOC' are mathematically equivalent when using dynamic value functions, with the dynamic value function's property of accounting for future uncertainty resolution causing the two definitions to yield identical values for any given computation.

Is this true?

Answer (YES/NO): YES